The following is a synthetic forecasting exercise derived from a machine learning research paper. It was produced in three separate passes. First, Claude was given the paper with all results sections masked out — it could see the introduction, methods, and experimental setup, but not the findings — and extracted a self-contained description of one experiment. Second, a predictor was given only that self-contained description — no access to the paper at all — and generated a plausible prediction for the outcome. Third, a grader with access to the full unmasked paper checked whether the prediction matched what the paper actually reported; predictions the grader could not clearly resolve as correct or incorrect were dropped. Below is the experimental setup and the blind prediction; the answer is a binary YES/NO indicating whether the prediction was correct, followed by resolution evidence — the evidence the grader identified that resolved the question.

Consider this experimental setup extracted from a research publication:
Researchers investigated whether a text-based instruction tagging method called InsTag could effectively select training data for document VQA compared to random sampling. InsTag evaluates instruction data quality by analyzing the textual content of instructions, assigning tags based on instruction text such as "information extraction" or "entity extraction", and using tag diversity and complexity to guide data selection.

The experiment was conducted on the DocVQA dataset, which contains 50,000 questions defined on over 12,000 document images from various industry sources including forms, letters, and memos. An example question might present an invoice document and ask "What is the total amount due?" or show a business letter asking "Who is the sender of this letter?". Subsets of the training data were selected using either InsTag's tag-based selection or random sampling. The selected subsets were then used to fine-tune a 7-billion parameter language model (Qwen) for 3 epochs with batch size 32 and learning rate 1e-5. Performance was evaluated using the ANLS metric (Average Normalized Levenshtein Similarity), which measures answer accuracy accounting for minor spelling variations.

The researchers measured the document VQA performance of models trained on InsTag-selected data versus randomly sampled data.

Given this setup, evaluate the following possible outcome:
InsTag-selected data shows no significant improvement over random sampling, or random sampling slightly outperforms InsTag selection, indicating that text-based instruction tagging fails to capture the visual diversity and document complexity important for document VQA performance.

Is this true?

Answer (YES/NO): YES